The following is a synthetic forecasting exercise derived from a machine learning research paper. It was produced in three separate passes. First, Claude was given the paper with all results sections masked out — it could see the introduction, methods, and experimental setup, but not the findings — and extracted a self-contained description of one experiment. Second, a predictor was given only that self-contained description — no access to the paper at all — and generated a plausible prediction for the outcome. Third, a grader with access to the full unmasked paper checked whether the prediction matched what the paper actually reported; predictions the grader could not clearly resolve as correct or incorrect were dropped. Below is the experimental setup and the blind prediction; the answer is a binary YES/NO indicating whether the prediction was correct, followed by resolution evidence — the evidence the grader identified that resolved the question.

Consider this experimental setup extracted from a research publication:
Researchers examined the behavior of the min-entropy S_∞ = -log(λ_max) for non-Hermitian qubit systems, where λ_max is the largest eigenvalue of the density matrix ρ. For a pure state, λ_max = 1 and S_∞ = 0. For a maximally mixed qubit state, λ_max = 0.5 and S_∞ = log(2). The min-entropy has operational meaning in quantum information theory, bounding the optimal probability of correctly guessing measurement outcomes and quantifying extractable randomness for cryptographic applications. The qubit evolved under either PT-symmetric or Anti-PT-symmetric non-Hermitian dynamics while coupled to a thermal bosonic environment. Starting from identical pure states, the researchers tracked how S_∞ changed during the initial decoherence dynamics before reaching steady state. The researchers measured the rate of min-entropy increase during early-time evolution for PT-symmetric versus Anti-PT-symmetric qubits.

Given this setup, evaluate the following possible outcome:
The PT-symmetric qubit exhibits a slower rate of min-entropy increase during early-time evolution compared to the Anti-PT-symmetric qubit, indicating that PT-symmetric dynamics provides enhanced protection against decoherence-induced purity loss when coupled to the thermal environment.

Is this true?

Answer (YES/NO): NO